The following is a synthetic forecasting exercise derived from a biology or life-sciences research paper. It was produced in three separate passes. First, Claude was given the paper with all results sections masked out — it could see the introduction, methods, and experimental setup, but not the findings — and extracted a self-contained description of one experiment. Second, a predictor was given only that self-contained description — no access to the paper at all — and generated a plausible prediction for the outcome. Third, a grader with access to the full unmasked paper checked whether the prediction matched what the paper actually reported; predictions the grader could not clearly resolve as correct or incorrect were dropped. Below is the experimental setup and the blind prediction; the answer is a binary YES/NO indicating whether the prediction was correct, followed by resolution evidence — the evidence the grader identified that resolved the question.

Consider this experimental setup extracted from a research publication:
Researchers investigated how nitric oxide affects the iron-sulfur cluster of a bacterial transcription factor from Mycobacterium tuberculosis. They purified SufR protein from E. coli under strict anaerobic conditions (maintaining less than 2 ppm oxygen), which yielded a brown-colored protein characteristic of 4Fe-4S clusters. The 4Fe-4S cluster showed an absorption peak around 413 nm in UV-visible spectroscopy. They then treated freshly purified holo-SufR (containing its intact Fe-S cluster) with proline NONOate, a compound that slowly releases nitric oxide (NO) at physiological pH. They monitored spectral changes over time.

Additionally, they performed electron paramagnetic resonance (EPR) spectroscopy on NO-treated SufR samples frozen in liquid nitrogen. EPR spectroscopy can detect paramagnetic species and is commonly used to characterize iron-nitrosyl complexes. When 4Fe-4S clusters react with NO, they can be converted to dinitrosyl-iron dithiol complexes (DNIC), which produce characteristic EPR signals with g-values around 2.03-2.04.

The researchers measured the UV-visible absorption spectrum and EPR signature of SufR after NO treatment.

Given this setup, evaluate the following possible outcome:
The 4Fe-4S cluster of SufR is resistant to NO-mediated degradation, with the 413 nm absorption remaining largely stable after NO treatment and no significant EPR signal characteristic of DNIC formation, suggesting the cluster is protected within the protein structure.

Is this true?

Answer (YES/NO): NO